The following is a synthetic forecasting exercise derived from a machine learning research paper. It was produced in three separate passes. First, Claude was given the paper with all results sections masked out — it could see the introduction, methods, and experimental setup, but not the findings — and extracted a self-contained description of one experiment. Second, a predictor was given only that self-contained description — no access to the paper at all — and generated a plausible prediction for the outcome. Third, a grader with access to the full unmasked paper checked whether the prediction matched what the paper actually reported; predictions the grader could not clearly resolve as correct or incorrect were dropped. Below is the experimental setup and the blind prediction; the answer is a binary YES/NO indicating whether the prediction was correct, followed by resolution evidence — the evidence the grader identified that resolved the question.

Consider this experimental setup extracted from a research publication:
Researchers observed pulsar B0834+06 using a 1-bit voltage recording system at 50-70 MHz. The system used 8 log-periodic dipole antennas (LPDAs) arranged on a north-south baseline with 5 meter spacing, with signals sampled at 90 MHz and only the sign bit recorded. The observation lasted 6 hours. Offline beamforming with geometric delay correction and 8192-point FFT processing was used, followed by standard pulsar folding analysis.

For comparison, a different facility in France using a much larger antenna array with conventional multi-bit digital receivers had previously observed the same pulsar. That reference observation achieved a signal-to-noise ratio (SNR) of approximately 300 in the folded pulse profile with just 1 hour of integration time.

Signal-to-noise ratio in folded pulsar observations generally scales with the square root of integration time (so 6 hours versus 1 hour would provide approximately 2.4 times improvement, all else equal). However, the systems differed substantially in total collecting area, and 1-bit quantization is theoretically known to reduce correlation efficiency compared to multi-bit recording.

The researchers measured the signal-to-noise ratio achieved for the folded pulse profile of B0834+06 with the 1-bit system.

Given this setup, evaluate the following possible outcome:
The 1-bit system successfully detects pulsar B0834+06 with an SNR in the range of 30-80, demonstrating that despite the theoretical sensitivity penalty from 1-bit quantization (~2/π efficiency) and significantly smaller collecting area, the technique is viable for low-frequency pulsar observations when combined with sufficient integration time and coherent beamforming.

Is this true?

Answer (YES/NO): YES